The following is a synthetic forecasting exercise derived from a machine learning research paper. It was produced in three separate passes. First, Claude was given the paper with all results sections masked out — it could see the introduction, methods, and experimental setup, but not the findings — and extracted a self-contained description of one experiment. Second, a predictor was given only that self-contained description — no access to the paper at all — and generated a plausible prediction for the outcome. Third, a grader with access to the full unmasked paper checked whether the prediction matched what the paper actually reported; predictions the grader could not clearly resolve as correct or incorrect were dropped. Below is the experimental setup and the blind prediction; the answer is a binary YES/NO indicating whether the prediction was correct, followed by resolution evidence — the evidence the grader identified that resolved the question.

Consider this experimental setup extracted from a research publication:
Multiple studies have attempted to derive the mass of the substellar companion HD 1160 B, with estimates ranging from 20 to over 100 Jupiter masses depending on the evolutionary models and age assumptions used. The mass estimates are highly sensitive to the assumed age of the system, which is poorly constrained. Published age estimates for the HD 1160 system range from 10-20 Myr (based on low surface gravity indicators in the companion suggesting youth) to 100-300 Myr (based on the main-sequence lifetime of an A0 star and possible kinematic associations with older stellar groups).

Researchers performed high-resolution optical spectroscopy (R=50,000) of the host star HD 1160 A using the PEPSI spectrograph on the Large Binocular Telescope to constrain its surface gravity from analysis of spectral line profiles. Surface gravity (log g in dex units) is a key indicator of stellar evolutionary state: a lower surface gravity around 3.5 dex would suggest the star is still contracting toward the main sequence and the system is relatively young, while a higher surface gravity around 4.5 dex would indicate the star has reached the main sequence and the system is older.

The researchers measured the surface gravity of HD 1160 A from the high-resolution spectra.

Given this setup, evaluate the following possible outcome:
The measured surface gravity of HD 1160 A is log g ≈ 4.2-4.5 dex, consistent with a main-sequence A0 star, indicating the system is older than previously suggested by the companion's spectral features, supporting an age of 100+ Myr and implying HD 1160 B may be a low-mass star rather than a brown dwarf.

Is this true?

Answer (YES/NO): NO